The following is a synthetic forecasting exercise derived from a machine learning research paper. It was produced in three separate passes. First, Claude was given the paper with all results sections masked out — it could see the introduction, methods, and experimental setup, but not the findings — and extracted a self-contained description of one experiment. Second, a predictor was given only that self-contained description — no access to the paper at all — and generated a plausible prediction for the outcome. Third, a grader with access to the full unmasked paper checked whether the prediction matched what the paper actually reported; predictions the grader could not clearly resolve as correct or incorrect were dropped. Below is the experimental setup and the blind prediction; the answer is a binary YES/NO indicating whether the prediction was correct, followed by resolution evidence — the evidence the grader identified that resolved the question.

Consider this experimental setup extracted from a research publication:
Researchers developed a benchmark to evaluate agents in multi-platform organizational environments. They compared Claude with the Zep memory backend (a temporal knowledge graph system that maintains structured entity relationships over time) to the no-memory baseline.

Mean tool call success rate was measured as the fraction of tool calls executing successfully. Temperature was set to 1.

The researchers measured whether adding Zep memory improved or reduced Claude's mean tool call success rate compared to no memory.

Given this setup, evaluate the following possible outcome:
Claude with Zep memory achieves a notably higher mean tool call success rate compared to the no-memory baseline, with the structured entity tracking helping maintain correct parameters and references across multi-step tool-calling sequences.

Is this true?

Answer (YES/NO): NO